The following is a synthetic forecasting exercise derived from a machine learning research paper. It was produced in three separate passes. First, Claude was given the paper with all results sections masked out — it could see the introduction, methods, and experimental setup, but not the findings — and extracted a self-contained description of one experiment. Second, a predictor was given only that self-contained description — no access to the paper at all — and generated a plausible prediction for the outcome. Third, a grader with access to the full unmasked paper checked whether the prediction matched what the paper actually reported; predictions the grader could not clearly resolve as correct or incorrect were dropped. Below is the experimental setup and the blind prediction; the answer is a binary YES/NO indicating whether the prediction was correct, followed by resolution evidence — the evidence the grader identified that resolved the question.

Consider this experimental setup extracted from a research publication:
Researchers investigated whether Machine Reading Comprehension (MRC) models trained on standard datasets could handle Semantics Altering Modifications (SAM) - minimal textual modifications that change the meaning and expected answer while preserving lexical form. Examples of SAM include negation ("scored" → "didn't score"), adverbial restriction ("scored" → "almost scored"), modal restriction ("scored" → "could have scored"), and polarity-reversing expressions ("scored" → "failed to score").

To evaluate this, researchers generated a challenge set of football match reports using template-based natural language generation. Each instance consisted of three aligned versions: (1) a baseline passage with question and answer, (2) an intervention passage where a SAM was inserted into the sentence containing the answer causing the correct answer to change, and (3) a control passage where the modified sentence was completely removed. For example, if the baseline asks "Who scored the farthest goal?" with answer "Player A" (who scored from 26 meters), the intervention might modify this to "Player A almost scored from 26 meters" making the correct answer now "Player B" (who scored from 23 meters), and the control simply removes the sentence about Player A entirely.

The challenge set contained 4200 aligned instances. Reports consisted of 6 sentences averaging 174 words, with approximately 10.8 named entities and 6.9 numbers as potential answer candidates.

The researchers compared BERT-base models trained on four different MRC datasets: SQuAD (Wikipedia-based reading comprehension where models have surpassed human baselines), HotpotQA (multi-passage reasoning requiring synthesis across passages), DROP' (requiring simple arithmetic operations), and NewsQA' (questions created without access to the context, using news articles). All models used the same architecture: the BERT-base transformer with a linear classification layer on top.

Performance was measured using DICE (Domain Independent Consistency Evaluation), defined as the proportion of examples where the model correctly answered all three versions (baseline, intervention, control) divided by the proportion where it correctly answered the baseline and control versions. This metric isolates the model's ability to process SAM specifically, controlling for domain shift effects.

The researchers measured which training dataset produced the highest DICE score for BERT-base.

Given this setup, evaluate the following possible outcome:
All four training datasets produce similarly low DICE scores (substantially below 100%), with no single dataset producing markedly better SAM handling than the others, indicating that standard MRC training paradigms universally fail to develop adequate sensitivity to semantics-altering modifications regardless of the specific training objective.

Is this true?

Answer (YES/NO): NO